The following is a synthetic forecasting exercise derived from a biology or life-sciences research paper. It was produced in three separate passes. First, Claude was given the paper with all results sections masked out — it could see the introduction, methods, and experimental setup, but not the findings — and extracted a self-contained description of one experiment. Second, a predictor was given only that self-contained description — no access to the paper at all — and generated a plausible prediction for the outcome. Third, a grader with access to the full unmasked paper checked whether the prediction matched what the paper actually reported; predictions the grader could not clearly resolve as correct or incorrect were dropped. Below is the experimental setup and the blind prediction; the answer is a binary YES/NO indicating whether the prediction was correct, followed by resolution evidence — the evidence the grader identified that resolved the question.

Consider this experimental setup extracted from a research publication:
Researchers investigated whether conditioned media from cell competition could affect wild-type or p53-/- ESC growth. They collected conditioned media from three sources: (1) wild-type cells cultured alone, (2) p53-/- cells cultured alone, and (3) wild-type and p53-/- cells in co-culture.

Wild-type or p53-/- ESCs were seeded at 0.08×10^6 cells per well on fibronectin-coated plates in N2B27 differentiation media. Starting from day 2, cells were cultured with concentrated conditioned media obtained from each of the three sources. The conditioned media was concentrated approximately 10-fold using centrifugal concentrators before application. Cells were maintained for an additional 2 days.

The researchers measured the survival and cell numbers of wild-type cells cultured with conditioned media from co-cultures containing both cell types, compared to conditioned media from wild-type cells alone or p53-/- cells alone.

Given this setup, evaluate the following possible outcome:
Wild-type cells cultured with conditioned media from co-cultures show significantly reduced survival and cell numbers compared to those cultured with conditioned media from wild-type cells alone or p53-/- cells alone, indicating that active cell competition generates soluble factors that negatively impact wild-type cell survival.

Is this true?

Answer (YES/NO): NO